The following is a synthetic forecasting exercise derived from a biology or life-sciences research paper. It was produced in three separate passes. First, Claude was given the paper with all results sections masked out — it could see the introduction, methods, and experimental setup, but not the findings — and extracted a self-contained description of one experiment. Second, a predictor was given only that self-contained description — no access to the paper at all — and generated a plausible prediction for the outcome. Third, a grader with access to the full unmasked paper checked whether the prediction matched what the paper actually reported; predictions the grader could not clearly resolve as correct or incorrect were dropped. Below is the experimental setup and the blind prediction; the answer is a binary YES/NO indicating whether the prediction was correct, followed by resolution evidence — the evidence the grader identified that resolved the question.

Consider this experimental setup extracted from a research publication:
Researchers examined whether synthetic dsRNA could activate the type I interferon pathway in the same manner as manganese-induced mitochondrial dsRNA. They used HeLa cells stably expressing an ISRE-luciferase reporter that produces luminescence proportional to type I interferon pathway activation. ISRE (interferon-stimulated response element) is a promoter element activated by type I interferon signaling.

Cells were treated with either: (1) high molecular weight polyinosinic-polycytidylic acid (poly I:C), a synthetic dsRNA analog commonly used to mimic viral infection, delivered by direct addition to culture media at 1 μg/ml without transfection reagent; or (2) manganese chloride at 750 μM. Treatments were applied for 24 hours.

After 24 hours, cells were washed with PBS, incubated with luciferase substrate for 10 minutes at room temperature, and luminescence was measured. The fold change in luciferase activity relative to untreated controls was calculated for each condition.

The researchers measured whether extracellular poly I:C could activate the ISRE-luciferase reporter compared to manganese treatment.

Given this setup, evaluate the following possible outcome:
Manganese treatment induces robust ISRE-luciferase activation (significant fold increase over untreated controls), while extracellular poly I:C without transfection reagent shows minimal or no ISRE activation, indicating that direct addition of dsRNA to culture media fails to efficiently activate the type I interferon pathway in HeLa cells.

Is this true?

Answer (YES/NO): NO